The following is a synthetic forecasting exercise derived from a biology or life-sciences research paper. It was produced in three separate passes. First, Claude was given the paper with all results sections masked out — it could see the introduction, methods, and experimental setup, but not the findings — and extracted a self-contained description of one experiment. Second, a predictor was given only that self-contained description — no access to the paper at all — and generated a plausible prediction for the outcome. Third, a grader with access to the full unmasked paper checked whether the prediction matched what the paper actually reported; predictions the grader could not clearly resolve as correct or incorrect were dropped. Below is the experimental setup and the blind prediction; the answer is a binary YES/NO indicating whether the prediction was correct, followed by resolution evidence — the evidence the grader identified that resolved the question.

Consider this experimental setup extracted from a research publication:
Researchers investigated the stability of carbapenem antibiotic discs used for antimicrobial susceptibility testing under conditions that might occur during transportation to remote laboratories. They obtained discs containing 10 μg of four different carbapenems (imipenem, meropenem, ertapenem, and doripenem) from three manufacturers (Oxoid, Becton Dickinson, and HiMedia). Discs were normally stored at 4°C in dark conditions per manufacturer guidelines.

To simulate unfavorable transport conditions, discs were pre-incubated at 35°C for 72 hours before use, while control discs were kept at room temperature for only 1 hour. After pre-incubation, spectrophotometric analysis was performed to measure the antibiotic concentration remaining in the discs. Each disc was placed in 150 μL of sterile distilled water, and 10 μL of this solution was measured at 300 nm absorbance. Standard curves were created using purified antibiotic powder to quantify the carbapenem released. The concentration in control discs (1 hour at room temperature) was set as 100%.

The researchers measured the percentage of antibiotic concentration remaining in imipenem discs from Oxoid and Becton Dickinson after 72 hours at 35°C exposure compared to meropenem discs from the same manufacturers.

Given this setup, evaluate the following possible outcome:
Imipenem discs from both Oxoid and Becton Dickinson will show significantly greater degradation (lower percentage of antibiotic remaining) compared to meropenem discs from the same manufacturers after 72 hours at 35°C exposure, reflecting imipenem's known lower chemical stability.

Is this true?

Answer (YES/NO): NO